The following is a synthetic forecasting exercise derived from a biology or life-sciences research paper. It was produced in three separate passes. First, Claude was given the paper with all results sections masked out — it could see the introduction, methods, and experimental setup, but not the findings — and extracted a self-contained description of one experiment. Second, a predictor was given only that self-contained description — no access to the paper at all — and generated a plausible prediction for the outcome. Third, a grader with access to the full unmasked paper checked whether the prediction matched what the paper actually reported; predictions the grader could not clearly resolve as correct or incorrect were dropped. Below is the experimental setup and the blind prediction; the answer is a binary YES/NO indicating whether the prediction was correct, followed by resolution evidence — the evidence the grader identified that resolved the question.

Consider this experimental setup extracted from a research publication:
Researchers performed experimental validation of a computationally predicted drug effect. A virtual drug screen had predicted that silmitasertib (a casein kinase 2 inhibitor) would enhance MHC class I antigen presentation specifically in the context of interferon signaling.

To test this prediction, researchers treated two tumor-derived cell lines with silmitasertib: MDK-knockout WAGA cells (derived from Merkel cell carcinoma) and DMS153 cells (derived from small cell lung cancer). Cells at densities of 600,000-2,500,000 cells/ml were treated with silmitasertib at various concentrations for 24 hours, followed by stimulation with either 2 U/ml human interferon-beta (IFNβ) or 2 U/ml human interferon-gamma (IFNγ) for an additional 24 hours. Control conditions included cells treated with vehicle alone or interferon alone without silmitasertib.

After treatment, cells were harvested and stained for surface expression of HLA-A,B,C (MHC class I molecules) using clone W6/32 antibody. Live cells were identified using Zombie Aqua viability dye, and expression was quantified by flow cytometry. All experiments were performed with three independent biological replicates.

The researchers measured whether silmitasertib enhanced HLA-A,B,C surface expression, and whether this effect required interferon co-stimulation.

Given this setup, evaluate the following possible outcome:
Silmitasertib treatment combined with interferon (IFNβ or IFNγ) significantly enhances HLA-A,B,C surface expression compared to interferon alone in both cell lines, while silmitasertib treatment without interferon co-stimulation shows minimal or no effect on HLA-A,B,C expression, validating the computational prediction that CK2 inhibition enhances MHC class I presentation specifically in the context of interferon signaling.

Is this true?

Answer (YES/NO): YES